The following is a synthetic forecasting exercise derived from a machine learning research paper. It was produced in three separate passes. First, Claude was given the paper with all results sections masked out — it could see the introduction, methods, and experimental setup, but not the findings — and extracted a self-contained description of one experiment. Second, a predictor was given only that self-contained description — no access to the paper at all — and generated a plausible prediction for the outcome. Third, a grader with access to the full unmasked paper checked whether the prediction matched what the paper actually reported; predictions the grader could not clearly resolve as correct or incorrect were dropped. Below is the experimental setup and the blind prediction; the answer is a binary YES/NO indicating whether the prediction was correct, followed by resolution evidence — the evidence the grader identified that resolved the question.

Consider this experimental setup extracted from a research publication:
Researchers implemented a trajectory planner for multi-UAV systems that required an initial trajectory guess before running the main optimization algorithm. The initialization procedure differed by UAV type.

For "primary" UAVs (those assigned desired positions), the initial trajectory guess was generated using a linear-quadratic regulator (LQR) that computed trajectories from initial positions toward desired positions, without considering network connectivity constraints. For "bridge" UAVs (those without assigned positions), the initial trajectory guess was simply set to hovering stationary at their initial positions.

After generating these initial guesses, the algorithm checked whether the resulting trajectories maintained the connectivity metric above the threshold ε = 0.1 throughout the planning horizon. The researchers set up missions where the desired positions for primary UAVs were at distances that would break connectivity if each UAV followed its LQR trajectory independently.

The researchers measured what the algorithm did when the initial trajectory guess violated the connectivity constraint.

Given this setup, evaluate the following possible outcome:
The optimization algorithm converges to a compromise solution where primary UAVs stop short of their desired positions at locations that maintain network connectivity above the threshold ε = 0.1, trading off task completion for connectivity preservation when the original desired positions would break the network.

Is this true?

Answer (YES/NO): YES